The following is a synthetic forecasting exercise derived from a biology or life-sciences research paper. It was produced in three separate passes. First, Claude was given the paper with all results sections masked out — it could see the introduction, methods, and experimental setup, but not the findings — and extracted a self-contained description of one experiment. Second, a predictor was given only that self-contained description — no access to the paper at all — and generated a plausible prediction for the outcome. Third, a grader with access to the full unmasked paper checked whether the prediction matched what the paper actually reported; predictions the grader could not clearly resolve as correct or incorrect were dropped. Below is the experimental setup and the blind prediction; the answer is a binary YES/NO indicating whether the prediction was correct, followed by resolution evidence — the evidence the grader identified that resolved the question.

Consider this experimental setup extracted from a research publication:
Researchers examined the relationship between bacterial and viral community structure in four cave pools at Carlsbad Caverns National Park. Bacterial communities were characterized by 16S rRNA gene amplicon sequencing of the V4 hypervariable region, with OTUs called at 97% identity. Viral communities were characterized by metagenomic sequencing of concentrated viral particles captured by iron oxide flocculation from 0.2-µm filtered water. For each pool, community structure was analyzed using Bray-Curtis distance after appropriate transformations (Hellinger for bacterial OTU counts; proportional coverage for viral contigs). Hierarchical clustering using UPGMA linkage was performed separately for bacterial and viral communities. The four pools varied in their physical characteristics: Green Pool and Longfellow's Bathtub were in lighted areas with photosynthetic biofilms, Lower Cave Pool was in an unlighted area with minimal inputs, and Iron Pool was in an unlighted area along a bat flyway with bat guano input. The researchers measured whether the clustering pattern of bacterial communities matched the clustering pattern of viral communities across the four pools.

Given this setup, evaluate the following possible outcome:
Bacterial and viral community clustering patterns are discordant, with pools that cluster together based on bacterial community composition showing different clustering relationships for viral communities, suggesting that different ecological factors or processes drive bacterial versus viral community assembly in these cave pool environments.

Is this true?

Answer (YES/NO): YES